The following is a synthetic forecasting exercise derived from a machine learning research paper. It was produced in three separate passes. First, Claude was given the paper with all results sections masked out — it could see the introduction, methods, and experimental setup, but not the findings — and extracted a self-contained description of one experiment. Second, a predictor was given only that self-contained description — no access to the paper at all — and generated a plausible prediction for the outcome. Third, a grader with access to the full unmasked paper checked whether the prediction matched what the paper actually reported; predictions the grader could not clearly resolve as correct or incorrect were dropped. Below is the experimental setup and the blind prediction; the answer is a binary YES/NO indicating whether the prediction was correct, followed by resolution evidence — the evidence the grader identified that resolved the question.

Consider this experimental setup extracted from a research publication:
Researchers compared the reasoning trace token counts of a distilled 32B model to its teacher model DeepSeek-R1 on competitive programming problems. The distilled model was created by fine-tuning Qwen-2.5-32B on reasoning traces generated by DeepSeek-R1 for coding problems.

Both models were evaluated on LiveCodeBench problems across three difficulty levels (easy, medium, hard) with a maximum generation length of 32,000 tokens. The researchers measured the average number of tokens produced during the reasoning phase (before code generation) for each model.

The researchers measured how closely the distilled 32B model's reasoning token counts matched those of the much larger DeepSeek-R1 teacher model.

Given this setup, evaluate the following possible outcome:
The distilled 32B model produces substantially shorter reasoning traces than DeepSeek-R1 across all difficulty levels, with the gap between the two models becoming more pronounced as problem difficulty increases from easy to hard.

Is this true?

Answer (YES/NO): NO